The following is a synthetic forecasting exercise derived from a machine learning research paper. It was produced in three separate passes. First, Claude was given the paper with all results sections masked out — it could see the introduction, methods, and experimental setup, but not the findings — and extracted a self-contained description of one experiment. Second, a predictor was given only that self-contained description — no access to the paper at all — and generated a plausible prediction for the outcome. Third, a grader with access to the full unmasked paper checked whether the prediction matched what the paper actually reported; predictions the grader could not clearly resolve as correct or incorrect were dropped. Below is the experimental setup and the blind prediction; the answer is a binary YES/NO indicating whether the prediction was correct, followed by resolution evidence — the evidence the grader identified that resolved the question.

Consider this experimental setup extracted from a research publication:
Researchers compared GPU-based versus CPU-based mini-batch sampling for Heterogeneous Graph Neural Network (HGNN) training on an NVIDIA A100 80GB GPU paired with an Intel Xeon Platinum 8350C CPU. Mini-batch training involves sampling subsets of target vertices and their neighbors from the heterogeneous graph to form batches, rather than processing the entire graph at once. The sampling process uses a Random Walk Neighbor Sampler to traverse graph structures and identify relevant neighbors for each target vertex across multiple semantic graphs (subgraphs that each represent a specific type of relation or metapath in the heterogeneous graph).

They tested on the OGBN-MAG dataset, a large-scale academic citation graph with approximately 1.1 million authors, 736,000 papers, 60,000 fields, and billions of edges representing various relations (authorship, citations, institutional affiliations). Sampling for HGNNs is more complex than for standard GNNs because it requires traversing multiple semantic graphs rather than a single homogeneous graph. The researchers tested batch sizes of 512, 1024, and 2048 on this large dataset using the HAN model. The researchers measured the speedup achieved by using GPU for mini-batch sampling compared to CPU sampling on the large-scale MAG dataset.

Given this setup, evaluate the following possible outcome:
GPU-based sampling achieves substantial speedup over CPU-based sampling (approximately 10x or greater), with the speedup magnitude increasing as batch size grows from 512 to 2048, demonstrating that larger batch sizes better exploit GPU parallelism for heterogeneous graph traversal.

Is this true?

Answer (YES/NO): NO